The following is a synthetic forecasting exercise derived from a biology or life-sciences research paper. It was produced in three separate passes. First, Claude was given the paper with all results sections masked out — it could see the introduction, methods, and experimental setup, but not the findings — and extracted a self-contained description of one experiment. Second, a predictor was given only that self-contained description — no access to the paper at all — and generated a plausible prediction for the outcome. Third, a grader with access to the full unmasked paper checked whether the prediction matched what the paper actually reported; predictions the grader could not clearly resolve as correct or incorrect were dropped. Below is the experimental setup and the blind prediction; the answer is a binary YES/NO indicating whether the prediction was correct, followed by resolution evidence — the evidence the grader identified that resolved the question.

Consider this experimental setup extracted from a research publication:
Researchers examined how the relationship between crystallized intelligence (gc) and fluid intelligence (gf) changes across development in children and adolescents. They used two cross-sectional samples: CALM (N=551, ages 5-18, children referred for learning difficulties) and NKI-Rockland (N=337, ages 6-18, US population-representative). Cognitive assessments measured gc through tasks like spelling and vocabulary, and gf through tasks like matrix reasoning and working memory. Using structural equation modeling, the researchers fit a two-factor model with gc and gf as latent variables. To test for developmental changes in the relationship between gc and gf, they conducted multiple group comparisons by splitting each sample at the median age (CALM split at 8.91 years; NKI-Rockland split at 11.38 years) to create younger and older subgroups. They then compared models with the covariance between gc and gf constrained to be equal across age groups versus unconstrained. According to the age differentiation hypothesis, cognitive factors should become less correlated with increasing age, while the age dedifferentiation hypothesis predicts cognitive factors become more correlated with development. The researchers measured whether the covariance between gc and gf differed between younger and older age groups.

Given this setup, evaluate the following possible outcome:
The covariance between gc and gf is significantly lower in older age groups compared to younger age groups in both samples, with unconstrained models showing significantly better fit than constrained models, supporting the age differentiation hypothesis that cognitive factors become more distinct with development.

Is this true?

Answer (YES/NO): NO